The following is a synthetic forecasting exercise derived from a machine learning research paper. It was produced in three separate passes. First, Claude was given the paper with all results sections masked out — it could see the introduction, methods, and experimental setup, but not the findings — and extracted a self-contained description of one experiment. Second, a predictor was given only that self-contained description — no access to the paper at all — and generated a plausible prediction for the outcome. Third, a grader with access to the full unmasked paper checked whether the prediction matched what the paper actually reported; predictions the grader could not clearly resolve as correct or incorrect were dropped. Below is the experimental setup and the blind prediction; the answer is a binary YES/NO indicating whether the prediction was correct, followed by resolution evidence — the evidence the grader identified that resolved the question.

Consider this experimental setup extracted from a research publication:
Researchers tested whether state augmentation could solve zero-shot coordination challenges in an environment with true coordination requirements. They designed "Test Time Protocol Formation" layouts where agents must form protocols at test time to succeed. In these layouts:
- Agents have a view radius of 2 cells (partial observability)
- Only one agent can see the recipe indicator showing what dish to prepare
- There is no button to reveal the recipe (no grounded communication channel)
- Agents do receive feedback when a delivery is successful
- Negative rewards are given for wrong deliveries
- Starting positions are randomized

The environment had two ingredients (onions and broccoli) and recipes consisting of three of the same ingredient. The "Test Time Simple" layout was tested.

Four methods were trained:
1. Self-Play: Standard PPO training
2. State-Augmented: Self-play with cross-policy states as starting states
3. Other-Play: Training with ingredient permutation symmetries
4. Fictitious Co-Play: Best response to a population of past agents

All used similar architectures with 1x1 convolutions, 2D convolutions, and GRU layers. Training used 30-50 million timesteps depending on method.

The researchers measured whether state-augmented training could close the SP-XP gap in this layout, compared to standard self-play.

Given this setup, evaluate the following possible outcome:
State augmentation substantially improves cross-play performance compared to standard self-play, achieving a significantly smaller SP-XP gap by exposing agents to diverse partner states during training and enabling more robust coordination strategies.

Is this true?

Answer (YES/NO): NO